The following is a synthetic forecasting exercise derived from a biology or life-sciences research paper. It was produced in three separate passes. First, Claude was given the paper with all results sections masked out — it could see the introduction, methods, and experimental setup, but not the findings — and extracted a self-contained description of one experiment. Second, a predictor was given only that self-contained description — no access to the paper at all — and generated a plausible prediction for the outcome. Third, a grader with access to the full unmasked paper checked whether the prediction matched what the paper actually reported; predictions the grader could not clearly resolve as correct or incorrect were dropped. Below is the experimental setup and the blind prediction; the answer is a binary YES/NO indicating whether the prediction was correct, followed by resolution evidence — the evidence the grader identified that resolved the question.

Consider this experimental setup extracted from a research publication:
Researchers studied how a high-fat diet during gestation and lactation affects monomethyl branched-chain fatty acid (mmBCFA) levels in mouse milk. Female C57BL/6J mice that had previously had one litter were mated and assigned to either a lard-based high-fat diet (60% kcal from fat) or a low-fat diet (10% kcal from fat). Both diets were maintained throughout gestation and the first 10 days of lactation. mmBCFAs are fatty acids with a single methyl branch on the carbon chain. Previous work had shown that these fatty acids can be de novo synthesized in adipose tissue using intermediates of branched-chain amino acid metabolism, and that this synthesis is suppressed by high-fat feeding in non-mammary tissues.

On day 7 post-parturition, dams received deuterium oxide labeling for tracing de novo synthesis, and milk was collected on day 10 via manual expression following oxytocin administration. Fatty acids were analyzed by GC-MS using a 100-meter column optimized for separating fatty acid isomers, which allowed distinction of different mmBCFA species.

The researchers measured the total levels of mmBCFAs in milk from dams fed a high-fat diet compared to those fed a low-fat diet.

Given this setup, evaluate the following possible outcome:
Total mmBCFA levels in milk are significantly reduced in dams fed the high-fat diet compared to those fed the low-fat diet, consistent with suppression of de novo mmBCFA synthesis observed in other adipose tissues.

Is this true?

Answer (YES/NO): YES